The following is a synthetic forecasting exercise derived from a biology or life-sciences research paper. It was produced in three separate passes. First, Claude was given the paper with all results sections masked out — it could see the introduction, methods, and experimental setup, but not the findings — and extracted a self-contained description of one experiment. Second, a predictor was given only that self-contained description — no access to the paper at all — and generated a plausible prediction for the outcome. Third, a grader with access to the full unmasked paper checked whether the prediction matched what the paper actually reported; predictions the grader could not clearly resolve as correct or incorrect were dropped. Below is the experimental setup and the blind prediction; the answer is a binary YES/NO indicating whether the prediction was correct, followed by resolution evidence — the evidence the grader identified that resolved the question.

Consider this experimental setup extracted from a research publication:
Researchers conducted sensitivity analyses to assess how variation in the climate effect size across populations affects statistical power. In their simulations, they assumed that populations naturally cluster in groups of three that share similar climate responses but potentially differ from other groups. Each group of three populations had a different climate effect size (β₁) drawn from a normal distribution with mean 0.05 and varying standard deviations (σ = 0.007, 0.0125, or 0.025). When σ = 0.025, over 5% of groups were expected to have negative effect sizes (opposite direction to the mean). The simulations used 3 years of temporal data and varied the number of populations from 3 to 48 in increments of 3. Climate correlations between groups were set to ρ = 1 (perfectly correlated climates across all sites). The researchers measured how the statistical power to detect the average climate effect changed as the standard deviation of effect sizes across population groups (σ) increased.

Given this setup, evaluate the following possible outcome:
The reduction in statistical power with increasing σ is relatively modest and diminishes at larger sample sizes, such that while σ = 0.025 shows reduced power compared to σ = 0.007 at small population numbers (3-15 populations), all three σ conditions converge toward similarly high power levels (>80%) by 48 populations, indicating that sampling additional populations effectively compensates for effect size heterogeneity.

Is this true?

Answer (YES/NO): NO